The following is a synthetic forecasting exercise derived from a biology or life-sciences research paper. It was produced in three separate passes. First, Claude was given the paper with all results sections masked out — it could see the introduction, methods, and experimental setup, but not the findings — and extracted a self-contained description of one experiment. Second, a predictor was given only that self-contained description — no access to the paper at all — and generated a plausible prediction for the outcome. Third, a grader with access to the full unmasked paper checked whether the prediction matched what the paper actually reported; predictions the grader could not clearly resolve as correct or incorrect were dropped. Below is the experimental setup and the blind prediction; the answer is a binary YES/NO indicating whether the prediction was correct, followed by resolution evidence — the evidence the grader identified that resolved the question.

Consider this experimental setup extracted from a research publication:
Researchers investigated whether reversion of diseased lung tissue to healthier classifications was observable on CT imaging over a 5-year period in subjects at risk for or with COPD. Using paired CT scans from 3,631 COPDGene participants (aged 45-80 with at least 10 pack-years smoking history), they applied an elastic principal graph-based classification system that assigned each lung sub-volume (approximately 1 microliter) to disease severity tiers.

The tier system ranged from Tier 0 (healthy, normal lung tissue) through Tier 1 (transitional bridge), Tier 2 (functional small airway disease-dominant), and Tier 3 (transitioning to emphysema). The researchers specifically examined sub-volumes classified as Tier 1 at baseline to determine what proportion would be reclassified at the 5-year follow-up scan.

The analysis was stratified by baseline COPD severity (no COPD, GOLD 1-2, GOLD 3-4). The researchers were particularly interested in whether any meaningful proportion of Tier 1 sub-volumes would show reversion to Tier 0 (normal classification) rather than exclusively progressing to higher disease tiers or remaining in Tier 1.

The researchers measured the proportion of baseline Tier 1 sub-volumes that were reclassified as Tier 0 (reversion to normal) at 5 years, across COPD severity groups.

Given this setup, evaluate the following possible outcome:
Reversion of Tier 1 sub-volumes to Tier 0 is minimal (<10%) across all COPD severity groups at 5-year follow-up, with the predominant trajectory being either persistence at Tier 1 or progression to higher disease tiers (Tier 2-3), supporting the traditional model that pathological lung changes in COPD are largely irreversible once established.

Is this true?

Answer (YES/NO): NO